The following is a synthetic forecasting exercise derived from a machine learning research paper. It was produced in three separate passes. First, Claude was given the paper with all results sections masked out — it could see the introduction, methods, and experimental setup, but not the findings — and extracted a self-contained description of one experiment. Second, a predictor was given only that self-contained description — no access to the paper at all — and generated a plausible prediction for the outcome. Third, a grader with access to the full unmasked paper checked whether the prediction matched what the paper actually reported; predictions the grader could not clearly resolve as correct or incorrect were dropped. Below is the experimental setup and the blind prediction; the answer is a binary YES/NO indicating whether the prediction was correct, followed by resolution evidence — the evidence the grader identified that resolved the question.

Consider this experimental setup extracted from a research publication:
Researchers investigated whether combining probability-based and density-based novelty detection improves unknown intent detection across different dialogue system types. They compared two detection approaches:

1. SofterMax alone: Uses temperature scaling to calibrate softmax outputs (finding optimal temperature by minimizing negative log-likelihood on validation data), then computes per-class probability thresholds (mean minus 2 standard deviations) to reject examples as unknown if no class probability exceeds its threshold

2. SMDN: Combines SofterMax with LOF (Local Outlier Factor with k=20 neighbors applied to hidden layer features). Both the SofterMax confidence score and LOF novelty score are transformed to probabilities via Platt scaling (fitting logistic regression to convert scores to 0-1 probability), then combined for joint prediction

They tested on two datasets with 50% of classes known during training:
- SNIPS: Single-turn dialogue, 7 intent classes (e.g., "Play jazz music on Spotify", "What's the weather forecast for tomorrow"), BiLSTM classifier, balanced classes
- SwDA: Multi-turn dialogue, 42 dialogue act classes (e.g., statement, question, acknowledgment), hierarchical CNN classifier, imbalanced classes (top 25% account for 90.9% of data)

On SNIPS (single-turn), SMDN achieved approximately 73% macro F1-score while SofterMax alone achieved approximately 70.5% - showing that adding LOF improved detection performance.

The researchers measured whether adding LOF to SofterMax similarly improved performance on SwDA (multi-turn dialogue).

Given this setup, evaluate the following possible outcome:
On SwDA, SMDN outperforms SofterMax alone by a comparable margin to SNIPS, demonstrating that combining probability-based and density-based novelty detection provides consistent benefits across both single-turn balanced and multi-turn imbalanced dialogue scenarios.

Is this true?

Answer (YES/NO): NO